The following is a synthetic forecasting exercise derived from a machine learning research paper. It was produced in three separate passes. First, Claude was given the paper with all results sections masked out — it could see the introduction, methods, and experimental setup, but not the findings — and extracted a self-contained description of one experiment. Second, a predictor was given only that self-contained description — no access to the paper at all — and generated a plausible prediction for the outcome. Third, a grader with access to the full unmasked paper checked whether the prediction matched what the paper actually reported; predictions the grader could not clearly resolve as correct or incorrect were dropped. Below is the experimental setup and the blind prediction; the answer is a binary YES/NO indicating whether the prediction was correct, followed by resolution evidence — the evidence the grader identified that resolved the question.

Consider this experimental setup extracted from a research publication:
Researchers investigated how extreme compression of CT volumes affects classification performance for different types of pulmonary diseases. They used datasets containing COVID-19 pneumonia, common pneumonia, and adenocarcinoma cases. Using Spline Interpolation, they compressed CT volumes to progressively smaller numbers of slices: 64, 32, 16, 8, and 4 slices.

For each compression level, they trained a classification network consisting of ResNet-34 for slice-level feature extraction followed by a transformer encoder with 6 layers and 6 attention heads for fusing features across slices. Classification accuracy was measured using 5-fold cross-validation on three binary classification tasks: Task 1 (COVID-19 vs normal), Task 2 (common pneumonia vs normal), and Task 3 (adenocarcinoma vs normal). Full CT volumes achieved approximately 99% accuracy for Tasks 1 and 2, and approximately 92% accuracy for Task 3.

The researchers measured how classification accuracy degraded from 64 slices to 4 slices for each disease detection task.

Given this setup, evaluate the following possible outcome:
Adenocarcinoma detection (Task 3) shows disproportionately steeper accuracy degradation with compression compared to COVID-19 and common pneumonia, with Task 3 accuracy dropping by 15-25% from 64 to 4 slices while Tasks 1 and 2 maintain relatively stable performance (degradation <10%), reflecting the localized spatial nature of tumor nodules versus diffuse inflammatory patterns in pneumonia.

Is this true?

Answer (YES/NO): YES